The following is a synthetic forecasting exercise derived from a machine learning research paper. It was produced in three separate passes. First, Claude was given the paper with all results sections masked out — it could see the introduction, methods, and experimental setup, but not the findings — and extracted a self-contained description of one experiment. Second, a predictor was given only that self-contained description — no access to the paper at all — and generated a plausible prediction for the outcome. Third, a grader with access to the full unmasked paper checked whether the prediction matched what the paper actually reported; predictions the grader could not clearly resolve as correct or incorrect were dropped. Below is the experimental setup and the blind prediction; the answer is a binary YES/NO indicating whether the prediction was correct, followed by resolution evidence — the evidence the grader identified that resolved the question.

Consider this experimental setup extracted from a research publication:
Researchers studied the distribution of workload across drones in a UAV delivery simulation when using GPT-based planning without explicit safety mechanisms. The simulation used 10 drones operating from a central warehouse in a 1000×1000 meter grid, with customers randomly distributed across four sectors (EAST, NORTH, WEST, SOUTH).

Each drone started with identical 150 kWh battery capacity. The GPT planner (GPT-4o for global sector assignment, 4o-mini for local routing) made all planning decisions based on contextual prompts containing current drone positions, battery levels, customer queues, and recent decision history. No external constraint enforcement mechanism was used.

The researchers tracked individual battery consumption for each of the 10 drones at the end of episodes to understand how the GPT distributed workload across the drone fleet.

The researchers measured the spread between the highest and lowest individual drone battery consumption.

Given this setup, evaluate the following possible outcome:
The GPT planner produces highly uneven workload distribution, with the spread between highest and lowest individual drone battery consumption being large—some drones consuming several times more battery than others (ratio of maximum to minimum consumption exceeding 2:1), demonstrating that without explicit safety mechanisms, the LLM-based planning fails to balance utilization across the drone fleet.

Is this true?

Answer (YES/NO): NO